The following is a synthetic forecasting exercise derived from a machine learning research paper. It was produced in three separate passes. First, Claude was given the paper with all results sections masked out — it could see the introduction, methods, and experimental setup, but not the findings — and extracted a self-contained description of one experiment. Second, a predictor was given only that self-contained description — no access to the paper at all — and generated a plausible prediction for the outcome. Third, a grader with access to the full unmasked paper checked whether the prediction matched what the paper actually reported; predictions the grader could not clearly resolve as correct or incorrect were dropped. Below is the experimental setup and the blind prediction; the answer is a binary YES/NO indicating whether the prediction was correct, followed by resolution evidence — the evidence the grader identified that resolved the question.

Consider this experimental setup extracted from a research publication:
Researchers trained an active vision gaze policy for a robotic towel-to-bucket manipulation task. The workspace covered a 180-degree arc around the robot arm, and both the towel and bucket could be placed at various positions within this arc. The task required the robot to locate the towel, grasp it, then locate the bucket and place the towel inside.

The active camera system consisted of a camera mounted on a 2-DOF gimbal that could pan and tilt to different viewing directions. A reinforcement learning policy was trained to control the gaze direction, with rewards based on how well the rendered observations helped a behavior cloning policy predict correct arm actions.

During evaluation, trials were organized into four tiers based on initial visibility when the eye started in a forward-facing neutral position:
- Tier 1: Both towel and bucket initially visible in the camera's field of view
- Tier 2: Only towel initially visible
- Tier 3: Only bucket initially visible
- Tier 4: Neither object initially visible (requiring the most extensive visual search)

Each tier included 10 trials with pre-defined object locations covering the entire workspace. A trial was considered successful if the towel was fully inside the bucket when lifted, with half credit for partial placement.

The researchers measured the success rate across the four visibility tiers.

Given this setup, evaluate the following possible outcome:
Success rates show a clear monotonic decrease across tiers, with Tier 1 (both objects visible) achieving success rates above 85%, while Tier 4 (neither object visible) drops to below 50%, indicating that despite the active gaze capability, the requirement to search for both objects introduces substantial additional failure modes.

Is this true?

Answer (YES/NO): NO